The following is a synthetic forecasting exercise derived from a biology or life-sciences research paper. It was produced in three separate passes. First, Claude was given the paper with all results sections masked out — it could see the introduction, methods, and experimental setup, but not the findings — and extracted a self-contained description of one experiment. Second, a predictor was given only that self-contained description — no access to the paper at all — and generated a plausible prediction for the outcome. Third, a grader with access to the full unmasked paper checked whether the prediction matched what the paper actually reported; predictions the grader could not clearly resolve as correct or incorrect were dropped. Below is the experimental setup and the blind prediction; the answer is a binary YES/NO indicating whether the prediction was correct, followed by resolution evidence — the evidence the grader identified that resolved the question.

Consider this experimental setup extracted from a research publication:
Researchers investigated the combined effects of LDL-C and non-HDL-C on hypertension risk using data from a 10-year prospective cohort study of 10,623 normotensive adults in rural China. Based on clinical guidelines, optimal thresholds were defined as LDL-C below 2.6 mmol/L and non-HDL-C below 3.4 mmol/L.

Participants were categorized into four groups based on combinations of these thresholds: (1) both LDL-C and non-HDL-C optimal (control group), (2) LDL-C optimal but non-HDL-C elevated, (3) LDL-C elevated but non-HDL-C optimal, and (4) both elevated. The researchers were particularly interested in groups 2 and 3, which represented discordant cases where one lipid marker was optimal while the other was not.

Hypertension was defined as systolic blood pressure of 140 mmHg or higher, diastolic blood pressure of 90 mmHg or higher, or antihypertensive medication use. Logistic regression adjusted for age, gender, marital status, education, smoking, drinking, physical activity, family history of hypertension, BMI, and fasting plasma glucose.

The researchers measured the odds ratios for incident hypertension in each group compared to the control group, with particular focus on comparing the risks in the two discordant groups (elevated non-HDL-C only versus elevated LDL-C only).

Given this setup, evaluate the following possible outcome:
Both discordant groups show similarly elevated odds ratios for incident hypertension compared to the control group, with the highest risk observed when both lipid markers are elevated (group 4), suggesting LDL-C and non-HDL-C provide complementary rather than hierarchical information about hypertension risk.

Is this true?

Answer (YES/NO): NO